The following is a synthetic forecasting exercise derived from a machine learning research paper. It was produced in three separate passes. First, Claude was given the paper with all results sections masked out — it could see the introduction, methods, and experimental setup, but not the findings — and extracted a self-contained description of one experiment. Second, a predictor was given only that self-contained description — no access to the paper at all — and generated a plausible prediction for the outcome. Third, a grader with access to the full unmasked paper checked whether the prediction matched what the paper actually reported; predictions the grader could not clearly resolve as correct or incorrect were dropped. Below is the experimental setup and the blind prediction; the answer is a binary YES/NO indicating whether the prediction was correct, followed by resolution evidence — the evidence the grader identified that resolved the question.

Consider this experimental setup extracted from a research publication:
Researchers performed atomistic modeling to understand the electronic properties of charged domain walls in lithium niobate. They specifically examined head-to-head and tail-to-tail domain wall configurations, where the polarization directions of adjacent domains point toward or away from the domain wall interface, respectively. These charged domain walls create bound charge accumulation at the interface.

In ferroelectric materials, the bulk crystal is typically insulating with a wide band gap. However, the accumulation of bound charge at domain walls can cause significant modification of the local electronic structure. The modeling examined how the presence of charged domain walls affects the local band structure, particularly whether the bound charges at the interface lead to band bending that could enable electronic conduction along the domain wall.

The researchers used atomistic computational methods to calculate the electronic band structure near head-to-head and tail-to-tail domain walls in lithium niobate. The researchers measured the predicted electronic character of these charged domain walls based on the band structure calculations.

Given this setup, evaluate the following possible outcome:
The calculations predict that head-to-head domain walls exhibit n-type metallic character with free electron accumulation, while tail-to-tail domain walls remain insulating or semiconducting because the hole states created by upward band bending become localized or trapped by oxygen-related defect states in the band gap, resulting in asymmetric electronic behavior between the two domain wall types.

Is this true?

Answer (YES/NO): NO